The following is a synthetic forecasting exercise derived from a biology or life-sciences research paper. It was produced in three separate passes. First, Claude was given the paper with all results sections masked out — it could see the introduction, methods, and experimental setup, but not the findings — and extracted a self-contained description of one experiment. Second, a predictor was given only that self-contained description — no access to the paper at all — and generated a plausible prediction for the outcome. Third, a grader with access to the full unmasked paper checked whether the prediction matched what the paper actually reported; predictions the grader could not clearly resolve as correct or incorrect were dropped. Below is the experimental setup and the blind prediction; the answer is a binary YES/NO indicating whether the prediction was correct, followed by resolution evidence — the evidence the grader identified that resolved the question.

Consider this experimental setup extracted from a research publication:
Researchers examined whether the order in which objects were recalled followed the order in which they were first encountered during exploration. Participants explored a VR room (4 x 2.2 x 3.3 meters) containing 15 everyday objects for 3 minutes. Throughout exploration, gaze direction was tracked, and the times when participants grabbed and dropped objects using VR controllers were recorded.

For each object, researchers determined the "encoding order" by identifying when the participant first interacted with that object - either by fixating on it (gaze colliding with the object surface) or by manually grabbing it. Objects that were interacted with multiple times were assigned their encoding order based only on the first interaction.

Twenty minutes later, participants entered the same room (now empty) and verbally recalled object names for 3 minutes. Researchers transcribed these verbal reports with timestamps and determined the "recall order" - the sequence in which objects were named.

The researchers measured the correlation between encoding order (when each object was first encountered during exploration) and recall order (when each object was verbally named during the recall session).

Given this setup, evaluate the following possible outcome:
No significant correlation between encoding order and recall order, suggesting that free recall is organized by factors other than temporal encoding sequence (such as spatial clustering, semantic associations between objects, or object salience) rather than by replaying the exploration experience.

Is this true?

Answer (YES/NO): NO